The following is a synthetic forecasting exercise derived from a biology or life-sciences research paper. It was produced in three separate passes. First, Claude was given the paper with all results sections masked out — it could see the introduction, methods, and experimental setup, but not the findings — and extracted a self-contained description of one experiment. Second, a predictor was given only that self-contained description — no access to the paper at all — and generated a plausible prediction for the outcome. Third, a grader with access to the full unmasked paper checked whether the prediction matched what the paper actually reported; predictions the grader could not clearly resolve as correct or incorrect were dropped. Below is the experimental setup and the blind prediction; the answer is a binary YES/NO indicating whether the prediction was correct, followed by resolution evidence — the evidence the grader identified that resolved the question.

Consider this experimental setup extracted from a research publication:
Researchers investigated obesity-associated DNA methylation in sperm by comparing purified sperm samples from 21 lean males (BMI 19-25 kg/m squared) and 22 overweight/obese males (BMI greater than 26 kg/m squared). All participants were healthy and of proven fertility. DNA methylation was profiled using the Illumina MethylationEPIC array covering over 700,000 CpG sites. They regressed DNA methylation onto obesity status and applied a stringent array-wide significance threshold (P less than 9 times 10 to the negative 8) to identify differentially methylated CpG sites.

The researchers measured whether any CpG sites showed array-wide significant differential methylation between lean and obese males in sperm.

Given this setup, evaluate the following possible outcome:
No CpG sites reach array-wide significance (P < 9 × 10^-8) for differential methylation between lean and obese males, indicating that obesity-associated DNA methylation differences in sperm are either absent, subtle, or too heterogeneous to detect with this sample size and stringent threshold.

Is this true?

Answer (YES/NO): YES